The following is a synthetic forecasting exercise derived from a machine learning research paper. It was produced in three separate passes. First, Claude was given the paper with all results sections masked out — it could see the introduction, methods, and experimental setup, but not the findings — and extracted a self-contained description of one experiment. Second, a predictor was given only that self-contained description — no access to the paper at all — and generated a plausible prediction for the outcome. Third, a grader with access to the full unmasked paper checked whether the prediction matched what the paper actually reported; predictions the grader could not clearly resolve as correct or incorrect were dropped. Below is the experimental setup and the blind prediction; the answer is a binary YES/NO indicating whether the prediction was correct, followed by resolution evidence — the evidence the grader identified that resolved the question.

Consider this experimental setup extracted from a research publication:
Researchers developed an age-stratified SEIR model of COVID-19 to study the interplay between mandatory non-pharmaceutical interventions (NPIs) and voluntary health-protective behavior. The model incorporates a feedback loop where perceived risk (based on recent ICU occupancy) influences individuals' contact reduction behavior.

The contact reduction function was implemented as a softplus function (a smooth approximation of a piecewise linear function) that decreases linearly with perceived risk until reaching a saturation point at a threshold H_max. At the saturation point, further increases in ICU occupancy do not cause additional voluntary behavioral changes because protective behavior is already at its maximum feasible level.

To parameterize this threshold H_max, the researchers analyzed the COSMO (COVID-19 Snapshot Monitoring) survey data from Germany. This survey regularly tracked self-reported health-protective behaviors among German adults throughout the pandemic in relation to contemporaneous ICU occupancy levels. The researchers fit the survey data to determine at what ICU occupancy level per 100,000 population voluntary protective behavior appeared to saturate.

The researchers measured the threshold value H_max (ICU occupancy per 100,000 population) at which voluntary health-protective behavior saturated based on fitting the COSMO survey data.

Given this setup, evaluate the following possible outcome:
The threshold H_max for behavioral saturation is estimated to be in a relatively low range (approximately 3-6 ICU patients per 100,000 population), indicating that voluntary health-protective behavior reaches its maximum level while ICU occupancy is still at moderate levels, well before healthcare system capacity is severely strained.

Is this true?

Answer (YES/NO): NO